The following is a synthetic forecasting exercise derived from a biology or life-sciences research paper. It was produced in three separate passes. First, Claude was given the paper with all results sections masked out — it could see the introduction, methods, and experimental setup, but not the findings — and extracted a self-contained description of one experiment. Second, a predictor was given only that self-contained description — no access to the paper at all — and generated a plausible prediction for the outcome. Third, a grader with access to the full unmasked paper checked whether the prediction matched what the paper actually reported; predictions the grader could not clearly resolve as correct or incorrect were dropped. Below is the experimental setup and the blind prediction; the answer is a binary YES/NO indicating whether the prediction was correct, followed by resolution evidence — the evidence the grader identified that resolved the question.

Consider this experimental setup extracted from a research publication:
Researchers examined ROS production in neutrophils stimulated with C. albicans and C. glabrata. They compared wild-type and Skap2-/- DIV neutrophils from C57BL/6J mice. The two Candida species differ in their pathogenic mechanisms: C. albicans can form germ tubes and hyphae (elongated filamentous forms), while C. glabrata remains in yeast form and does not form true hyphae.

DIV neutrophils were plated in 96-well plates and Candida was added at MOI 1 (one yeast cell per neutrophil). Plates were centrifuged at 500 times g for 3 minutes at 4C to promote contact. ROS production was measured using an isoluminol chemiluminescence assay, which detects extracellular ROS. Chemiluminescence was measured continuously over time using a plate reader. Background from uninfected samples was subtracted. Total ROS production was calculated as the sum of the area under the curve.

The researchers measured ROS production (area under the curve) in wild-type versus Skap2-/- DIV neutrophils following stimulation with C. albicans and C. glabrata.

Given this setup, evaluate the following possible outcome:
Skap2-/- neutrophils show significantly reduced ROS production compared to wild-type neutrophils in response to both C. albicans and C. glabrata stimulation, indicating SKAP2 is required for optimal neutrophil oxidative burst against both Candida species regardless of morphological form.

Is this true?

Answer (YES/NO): YES